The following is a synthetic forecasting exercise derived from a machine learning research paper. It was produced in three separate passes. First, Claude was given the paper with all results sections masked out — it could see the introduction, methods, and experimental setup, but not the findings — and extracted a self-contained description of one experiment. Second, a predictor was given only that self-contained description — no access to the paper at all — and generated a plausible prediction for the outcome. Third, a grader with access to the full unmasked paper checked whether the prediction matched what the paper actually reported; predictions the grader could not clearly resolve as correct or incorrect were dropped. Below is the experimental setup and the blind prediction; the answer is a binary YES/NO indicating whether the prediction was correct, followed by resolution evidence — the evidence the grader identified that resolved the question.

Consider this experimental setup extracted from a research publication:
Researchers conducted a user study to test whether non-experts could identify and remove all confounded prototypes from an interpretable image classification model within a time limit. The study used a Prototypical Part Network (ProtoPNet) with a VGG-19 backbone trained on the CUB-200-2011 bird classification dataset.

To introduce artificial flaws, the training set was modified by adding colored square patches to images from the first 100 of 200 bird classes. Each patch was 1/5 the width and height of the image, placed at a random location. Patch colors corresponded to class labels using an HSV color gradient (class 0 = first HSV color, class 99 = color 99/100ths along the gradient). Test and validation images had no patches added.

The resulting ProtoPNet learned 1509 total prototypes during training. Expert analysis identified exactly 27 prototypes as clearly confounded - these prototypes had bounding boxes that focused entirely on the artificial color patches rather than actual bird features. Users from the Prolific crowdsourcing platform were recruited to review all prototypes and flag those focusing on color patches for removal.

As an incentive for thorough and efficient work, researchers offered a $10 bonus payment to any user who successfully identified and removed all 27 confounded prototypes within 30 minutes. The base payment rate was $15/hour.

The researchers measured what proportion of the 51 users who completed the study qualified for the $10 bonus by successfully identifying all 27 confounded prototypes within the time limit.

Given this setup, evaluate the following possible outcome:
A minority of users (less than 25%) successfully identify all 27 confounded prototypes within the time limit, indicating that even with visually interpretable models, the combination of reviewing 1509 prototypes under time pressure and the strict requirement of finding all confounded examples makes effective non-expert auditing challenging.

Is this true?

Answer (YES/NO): YES